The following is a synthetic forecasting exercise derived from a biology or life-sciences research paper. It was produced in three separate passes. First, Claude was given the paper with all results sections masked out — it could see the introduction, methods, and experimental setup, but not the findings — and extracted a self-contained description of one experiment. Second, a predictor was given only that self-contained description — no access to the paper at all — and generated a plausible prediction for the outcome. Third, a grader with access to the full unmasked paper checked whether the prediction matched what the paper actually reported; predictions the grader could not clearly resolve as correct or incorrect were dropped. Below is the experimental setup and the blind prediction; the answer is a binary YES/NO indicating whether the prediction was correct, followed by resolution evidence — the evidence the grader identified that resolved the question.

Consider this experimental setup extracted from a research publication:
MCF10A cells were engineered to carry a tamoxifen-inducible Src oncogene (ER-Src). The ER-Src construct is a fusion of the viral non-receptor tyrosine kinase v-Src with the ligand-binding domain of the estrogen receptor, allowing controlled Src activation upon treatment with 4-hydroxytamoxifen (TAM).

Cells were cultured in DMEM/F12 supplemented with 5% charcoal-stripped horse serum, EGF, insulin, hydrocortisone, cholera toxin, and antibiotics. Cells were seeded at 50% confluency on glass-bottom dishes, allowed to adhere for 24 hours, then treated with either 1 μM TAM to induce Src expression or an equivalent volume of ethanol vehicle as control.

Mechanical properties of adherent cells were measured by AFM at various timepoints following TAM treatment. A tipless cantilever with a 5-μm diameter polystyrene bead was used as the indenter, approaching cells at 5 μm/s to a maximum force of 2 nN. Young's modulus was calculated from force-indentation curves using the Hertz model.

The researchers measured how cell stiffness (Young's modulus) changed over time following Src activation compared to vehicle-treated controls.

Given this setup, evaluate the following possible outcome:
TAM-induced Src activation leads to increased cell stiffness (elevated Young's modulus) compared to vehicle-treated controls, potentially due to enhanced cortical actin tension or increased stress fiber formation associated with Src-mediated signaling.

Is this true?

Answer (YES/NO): NO